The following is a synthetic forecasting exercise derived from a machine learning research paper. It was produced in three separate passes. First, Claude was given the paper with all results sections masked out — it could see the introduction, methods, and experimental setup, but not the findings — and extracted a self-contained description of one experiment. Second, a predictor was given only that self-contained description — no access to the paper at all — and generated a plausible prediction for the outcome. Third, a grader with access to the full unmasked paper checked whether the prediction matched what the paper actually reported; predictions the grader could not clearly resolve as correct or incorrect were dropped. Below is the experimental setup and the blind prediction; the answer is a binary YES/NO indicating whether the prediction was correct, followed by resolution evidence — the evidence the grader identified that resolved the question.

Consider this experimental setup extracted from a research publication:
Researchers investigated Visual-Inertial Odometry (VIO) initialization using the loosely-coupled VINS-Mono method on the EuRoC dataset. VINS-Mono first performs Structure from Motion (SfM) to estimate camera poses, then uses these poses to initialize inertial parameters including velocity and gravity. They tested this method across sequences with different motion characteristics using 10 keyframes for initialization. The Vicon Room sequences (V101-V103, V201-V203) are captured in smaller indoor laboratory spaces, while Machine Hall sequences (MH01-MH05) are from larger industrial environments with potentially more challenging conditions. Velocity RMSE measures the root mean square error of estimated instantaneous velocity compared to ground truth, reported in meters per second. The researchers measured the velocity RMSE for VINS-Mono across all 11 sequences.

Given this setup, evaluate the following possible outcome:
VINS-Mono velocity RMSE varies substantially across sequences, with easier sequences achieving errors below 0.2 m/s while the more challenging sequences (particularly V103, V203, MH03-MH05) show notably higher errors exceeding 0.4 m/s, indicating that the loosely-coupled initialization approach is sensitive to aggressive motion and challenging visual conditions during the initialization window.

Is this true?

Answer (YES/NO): NO